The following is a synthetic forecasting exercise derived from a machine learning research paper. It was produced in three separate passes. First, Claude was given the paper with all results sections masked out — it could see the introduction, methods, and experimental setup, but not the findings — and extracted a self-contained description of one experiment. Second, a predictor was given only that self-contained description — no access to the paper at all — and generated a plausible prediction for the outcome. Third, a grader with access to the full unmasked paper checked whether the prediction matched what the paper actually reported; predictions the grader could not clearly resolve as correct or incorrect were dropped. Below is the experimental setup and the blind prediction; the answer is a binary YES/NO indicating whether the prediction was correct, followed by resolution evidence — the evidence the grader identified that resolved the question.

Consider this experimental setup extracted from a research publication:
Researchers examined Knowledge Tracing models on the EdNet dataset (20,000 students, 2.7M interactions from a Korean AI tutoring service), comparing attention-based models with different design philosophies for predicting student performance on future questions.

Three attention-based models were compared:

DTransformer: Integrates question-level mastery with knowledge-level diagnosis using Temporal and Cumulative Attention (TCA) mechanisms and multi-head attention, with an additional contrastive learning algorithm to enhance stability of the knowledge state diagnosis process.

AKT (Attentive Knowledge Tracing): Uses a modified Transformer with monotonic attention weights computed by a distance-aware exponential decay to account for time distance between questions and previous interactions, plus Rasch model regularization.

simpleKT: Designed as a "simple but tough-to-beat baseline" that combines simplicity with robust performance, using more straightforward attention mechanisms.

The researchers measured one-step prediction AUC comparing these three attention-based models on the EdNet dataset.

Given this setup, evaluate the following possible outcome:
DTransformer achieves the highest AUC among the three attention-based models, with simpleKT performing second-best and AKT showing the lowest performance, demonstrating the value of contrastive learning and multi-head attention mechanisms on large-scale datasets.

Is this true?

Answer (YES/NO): NO